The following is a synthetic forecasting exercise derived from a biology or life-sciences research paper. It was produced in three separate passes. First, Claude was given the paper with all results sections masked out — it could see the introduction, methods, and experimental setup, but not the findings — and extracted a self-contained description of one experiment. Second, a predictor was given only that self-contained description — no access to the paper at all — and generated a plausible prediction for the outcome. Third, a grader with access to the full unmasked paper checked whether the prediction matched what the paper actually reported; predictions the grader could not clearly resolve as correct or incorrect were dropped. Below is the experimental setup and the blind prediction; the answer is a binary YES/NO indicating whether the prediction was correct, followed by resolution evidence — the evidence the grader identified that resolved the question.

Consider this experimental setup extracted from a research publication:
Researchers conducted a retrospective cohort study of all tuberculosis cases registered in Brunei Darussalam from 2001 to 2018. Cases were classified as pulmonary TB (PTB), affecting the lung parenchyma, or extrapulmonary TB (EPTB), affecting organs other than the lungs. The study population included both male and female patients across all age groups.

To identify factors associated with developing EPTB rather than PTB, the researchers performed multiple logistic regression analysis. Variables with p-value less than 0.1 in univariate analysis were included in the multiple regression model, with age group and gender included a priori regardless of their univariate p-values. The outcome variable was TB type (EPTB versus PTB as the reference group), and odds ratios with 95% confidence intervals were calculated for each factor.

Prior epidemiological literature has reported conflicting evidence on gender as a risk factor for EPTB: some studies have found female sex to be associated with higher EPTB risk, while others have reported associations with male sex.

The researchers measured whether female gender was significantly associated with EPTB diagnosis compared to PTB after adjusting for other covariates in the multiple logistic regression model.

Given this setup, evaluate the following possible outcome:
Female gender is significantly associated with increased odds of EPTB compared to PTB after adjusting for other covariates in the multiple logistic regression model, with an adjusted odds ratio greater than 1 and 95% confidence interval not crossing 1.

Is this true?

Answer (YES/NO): NO